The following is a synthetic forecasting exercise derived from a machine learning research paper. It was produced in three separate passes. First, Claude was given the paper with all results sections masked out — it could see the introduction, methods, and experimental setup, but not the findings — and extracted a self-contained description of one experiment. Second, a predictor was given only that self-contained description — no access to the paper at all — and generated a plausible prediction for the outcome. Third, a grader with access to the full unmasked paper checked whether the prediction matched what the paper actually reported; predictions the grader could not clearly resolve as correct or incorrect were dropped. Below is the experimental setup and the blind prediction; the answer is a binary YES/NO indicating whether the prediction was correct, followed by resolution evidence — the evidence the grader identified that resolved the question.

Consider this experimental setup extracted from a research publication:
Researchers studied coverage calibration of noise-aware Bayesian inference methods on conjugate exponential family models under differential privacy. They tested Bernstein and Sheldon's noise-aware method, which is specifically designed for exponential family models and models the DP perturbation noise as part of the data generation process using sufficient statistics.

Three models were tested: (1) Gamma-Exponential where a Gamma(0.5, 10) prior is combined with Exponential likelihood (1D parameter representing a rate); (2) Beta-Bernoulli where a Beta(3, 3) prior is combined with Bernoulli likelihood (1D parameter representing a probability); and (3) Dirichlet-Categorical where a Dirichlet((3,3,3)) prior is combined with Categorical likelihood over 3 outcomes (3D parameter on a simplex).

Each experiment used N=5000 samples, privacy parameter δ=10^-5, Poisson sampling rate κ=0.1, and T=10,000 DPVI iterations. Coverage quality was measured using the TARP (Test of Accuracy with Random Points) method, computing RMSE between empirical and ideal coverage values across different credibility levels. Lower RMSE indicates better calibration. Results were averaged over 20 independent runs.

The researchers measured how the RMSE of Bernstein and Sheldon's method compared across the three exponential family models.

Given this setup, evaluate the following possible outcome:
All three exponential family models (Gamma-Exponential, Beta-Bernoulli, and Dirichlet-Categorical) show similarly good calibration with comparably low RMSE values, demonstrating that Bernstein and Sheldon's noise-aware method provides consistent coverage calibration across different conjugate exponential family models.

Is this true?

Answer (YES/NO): NO